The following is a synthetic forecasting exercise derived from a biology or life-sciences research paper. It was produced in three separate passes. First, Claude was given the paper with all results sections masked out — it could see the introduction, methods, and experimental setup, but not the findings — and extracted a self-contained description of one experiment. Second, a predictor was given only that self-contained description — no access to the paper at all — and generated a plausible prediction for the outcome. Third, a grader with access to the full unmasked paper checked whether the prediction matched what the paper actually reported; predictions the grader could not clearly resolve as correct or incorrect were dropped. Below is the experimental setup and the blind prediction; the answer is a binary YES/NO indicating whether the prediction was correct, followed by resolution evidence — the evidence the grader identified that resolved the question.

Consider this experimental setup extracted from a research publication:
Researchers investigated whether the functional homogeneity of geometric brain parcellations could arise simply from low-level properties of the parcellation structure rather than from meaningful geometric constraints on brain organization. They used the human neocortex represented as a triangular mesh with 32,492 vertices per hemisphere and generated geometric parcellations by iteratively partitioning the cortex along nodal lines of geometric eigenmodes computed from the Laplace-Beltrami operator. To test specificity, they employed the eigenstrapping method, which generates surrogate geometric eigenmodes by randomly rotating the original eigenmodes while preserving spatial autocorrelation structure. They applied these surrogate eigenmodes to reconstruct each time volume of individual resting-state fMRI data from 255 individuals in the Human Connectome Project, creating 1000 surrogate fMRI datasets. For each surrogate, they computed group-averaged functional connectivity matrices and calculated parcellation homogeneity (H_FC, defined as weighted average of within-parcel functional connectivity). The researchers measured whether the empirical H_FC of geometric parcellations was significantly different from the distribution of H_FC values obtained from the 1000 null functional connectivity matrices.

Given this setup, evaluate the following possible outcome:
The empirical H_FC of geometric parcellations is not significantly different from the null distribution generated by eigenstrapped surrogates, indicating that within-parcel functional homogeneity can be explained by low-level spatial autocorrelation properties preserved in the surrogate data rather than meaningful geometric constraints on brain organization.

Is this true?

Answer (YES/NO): NO